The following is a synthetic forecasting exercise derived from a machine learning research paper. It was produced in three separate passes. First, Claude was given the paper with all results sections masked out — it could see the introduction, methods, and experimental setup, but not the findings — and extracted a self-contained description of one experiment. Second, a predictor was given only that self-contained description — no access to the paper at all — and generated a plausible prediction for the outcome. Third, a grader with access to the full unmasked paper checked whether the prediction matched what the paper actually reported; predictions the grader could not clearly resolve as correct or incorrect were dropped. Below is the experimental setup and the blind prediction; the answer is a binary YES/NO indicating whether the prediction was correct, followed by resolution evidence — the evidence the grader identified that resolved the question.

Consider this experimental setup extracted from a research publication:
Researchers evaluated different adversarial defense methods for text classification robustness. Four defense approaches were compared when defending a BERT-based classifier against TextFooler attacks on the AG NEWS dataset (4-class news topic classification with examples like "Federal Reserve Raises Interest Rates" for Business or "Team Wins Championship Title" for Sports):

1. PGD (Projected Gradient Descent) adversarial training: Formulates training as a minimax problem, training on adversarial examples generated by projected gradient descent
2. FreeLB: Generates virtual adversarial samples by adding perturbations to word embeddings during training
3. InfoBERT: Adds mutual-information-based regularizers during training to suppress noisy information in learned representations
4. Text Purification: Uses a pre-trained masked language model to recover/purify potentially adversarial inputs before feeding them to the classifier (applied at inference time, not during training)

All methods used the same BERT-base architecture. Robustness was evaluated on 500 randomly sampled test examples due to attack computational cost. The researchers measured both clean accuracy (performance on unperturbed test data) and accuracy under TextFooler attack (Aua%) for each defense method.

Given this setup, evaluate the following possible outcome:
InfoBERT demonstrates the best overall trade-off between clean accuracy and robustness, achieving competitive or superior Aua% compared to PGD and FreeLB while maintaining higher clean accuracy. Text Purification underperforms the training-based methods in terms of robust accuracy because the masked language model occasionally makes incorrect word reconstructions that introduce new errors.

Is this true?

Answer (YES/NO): NO